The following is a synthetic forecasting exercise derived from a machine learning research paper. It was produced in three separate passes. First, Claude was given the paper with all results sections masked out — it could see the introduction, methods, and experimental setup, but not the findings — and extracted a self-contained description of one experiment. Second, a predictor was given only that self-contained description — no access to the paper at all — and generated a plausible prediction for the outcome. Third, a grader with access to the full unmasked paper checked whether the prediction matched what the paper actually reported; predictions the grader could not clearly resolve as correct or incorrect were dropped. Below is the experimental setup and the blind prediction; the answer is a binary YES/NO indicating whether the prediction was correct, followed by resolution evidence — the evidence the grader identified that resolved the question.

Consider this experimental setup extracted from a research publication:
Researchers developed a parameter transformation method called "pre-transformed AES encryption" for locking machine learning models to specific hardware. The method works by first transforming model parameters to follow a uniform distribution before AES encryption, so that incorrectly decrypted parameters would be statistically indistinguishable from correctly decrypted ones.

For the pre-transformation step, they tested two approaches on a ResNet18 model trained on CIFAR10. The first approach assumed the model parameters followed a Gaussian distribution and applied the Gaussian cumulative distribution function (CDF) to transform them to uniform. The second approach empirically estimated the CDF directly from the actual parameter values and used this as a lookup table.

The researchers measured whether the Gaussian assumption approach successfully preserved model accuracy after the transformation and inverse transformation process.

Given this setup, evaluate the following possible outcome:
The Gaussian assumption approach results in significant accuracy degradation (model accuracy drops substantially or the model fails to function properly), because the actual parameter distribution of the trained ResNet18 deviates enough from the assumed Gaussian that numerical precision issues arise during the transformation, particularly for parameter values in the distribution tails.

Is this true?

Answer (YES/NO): YES